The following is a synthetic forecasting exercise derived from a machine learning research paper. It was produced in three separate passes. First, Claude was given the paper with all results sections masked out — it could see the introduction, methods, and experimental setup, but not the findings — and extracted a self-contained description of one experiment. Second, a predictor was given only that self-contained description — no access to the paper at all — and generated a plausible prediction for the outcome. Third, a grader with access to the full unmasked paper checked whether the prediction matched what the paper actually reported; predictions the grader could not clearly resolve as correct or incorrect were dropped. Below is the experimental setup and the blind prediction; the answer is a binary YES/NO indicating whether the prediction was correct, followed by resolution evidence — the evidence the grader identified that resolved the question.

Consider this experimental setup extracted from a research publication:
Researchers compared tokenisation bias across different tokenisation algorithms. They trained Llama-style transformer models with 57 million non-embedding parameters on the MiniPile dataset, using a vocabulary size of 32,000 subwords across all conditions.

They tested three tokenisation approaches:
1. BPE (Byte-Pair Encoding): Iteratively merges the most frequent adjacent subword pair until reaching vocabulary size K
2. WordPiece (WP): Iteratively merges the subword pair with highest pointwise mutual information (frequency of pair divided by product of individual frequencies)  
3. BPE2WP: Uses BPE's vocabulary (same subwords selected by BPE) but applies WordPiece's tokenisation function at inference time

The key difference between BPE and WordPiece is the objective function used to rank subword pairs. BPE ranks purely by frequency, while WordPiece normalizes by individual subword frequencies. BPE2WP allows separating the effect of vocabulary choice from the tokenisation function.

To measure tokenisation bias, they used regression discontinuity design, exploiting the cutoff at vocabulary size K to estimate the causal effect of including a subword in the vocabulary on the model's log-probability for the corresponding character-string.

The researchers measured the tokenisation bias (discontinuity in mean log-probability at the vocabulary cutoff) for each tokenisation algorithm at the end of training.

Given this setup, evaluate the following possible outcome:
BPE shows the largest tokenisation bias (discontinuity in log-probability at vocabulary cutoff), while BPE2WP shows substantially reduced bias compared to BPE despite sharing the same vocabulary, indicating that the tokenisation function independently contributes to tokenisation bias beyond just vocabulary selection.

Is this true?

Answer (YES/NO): NO